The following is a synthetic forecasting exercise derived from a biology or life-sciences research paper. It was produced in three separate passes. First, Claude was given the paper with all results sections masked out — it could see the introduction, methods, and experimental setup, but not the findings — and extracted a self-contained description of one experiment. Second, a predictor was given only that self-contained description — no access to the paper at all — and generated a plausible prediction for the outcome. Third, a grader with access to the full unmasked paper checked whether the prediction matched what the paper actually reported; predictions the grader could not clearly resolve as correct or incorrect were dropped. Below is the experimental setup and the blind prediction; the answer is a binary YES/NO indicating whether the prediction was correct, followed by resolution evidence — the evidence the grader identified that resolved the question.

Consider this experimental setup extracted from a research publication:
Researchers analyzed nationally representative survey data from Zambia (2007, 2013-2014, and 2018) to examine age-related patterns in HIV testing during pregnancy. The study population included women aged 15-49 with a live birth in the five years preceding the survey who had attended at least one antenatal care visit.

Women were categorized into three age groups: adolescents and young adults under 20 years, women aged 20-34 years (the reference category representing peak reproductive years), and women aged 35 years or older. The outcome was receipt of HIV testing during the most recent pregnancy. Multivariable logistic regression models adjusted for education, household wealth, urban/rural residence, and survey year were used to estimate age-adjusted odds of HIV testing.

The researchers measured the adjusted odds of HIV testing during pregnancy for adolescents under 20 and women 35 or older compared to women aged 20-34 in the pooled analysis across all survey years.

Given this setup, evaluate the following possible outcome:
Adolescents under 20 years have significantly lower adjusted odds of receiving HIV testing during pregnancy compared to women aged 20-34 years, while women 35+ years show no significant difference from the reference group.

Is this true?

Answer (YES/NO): YES